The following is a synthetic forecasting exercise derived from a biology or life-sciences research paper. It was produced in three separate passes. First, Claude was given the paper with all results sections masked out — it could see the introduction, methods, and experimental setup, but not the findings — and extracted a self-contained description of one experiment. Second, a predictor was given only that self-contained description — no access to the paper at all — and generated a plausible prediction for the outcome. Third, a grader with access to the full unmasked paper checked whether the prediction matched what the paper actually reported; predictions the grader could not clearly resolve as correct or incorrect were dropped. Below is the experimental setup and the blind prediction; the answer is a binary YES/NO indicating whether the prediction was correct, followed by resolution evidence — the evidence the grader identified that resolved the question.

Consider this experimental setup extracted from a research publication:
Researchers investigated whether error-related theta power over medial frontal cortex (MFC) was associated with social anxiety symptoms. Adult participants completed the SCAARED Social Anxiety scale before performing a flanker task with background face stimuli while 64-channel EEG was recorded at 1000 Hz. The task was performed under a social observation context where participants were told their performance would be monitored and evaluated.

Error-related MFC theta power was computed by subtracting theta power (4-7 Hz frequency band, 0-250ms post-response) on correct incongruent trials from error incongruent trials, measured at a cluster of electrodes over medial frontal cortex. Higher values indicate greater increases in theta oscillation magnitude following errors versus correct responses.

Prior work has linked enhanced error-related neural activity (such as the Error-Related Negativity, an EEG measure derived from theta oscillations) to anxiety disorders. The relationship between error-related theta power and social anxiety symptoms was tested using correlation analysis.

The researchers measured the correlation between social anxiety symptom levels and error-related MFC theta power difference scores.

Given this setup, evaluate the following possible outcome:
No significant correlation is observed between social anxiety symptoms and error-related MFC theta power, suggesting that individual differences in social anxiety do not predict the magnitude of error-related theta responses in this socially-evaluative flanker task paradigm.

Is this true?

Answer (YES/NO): YES